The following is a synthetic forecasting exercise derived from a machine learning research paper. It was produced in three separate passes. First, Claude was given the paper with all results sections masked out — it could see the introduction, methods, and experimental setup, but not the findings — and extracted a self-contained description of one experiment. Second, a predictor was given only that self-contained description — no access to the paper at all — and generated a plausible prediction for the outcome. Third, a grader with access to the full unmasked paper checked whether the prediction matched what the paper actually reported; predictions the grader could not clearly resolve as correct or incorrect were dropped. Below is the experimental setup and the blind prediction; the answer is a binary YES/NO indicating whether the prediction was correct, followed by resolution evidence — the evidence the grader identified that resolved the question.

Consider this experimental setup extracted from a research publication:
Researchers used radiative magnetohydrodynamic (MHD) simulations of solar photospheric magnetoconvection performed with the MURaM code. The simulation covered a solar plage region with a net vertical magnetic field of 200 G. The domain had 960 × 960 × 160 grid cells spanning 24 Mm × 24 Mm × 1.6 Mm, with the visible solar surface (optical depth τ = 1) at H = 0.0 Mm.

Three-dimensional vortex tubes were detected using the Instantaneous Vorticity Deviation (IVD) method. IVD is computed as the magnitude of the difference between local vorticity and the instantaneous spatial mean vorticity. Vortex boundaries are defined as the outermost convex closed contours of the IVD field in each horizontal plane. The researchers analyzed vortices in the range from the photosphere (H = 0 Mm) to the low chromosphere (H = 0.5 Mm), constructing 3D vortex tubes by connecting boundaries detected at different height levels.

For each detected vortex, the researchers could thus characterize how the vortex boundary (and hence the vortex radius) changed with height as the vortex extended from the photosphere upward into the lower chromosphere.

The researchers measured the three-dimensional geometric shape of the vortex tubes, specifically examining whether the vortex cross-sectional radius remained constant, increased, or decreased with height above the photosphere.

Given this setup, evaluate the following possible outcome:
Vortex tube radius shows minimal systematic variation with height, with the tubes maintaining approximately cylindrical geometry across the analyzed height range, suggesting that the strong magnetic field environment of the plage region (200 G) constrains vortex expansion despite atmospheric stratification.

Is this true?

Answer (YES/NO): NO